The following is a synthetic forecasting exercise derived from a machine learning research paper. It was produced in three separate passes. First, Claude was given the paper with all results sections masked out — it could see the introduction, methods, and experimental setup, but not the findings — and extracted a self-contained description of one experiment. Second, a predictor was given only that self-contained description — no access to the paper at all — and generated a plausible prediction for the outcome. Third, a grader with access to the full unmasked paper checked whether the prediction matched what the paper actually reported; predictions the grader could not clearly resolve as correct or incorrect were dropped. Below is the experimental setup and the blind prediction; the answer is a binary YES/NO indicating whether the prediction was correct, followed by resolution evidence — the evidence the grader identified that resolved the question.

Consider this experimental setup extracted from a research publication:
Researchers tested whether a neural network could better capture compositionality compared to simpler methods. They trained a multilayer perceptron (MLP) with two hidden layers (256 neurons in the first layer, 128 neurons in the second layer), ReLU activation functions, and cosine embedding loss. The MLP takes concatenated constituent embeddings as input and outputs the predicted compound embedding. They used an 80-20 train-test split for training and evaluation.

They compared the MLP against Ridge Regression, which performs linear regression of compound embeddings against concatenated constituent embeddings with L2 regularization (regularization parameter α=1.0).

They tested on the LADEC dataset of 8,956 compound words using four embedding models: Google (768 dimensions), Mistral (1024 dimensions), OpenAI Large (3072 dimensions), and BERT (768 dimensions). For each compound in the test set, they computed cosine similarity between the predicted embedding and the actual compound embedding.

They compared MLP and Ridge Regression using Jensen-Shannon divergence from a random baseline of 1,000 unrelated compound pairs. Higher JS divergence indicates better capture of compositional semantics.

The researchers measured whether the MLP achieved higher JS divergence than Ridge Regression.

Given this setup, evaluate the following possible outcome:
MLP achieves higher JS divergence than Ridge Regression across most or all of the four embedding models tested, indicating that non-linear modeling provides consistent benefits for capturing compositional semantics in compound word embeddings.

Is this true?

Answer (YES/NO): NO